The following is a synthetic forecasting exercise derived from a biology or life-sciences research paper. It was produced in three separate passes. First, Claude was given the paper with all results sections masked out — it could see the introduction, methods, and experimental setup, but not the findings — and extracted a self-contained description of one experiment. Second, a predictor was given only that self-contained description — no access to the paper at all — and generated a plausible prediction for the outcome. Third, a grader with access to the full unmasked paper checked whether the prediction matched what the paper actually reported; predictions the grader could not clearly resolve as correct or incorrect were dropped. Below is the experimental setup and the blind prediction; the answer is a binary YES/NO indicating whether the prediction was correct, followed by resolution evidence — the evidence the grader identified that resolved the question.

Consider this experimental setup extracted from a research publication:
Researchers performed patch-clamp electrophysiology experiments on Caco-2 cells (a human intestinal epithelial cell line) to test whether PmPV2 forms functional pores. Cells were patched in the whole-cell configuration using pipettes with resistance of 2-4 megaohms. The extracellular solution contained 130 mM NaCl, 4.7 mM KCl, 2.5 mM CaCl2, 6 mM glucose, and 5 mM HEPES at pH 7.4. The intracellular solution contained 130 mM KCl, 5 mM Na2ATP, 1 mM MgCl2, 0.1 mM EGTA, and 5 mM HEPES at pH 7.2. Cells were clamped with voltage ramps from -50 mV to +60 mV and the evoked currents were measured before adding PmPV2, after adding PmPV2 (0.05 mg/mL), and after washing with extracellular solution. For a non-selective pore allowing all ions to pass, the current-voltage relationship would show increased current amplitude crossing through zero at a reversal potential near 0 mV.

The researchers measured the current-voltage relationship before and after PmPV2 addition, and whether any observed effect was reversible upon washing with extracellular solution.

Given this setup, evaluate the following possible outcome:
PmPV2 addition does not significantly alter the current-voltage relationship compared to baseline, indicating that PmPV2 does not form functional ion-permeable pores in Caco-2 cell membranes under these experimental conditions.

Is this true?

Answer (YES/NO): NO